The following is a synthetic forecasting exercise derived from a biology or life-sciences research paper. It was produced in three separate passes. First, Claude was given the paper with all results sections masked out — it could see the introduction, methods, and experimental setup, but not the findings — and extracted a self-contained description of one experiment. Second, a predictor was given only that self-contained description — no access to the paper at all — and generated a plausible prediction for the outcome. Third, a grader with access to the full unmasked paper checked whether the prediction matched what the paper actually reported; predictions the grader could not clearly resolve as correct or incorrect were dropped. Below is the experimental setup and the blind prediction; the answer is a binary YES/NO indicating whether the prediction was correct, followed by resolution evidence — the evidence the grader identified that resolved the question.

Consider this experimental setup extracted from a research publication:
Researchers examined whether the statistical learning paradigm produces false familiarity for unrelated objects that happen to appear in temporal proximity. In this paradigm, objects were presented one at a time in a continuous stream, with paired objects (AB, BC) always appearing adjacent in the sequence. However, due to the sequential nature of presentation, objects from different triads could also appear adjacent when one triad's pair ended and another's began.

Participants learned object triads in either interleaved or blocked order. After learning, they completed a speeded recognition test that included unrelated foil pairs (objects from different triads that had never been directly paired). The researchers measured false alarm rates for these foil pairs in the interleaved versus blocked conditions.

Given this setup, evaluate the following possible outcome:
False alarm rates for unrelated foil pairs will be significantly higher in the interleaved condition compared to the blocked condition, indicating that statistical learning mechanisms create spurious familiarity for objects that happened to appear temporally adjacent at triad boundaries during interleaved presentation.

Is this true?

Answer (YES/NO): NO